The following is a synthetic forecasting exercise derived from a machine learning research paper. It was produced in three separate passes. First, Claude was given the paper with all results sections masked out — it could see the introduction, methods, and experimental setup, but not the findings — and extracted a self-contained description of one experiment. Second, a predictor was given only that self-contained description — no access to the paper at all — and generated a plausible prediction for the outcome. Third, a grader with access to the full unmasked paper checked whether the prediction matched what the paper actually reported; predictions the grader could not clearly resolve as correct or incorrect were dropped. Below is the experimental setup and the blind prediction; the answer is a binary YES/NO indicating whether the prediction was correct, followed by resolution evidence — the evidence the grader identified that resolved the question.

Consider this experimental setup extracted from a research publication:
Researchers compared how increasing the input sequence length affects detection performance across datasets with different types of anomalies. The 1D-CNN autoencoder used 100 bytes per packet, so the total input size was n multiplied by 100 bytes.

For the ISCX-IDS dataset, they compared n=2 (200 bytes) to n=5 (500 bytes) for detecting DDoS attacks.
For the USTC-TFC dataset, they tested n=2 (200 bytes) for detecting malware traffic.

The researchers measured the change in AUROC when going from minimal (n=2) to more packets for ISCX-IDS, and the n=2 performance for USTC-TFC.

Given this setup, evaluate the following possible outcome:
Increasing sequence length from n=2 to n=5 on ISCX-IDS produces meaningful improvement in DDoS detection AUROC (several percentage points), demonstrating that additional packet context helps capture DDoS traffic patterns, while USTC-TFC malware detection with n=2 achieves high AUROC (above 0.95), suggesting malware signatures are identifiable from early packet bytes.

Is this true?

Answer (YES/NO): YES